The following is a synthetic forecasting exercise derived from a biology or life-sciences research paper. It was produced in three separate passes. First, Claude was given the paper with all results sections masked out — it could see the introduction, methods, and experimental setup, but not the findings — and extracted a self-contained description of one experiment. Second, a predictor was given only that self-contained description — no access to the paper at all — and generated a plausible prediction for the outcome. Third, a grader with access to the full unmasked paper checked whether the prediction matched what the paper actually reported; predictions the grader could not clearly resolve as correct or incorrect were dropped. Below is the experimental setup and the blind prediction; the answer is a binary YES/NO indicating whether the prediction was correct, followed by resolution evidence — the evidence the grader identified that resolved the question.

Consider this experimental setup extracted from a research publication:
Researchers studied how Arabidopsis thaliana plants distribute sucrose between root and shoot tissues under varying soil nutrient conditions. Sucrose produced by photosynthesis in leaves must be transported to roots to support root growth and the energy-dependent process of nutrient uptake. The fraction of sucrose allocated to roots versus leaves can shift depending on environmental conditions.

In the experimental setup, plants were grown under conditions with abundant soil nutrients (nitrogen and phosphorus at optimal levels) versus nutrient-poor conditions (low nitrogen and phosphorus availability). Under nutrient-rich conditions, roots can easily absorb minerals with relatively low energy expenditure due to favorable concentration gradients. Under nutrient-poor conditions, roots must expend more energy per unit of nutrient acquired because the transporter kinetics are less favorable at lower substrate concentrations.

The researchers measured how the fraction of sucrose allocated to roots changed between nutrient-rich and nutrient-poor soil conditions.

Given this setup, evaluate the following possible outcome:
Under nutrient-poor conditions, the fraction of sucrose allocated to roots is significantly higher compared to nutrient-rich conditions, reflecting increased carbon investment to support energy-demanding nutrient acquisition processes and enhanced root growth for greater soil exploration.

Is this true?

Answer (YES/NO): YES